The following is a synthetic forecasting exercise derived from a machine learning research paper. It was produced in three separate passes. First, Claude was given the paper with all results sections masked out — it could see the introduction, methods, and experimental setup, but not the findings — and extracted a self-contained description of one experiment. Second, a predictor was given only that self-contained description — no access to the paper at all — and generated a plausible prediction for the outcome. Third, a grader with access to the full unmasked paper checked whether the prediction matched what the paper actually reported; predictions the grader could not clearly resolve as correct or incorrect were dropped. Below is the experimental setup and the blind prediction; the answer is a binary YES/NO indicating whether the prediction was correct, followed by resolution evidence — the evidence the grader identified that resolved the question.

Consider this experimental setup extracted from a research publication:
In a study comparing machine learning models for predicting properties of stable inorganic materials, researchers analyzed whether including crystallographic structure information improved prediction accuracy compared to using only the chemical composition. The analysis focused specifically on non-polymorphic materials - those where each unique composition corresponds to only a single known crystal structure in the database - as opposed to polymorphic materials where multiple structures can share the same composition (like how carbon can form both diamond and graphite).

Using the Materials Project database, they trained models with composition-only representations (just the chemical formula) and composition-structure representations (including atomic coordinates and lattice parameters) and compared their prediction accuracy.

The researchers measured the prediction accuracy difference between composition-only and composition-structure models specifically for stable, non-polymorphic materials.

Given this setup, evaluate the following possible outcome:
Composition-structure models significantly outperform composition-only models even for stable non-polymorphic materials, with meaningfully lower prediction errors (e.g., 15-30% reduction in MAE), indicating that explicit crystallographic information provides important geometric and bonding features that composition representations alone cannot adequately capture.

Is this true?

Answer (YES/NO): NO